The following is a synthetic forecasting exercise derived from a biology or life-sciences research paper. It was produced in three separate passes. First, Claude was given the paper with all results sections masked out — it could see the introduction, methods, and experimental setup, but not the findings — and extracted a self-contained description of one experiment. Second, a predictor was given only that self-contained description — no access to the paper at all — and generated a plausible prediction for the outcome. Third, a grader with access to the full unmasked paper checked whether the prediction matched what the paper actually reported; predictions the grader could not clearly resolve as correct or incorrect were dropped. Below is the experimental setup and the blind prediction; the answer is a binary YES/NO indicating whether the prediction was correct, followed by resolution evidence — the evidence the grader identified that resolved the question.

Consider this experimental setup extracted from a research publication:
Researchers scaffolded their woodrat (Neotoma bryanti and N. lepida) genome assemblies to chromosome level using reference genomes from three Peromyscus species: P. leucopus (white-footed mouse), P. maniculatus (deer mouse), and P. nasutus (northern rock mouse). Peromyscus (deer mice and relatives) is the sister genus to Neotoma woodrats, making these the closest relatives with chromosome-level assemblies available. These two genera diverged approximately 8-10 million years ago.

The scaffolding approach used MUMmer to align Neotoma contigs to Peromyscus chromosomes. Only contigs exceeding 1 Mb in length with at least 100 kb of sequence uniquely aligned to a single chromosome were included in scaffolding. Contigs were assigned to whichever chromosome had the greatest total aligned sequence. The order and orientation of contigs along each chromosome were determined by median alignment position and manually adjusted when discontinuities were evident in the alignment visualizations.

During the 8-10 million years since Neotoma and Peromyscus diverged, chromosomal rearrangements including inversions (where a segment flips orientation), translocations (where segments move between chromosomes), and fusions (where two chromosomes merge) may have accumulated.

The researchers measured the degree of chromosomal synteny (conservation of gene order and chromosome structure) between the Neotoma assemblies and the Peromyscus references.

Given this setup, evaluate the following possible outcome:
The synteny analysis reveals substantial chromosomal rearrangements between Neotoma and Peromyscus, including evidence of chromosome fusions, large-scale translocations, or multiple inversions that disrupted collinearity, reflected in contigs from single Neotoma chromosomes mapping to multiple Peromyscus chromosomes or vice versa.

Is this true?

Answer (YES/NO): NO